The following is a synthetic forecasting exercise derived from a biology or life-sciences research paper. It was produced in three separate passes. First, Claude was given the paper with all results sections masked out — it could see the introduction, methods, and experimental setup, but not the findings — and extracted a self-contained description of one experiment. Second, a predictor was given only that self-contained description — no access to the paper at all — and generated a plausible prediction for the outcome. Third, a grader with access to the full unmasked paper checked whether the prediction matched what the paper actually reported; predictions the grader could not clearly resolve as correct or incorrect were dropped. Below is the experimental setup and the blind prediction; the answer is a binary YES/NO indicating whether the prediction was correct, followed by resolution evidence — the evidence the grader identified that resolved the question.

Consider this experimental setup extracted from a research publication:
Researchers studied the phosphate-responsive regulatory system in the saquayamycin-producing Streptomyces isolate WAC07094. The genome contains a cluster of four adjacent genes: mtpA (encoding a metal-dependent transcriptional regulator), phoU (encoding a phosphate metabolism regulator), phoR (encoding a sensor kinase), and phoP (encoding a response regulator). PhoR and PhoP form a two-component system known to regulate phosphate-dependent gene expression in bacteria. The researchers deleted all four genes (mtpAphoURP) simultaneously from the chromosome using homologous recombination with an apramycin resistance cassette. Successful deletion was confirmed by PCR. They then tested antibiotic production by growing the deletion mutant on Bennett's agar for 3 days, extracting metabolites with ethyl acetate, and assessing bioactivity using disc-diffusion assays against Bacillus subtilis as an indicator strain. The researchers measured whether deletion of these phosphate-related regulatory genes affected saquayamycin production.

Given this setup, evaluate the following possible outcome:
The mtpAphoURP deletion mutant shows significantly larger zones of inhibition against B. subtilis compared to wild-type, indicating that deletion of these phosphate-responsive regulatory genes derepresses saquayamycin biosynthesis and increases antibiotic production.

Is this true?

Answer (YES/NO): YES